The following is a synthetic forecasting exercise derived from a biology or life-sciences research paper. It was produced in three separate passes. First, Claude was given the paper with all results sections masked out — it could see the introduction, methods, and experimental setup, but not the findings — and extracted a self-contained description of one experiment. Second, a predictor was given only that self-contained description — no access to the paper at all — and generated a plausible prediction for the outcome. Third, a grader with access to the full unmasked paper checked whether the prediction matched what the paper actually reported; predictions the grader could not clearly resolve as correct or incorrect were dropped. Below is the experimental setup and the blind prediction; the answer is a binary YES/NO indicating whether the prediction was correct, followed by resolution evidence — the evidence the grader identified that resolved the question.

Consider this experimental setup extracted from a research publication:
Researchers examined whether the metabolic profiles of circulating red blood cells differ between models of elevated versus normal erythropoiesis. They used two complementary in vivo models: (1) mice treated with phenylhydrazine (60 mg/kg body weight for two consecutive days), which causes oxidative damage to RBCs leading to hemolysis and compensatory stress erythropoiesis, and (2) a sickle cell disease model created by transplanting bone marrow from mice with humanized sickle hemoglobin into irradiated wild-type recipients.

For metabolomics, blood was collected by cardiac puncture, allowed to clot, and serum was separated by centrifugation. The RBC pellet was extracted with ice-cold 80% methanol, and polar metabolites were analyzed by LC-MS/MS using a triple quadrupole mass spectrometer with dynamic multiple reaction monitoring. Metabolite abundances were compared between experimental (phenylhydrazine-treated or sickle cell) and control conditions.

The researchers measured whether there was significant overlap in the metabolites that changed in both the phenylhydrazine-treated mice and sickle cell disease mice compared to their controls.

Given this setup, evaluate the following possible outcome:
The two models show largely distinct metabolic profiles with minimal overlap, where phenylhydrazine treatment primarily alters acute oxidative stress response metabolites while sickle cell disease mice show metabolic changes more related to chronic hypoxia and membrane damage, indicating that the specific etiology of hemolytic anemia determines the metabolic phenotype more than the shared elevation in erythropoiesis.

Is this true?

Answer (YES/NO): NO